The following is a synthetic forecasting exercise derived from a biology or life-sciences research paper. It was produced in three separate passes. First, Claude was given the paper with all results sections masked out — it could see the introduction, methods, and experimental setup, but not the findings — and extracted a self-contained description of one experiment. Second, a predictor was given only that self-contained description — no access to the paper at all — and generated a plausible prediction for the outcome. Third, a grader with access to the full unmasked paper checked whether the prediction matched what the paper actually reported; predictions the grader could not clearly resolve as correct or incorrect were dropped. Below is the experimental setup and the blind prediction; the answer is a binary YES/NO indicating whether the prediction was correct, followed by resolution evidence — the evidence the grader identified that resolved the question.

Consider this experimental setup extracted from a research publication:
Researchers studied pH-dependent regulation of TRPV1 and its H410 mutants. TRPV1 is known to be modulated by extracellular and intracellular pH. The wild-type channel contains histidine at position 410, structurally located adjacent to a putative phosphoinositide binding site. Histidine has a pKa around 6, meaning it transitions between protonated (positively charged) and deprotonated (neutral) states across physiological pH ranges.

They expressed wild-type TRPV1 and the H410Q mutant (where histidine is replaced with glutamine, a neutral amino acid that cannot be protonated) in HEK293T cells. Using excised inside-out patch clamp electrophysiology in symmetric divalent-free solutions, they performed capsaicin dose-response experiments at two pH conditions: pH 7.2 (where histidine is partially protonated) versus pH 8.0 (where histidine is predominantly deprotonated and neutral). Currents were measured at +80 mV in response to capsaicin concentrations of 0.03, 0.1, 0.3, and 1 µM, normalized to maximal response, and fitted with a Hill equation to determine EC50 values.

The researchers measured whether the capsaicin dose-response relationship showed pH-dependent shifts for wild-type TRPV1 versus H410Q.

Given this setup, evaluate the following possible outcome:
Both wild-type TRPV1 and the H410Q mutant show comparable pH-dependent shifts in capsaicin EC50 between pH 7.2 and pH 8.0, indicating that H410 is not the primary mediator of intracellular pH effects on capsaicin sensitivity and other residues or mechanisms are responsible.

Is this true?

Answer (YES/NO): NO